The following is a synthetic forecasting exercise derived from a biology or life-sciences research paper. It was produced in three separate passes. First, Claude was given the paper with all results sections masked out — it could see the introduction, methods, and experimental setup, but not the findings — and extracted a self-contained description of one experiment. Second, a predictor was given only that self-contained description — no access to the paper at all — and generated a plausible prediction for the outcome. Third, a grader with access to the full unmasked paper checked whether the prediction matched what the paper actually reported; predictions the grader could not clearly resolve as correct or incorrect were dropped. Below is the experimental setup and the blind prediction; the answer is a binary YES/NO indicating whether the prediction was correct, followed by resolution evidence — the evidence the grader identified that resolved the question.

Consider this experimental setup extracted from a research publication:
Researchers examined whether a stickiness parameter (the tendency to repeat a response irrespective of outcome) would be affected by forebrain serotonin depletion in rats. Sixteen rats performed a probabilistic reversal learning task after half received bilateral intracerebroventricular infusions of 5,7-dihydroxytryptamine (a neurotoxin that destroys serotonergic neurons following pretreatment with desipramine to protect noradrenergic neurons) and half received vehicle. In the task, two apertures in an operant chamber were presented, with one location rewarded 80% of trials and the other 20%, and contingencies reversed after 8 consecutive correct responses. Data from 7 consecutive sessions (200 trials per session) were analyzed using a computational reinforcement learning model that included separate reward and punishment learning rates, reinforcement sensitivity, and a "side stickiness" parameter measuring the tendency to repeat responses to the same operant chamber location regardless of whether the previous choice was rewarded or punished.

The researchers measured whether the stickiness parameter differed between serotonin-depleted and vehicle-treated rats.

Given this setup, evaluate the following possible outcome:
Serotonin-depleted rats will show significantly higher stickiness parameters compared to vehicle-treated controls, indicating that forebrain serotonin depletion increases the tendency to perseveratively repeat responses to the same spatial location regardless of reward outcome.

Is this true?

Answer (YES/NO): NO